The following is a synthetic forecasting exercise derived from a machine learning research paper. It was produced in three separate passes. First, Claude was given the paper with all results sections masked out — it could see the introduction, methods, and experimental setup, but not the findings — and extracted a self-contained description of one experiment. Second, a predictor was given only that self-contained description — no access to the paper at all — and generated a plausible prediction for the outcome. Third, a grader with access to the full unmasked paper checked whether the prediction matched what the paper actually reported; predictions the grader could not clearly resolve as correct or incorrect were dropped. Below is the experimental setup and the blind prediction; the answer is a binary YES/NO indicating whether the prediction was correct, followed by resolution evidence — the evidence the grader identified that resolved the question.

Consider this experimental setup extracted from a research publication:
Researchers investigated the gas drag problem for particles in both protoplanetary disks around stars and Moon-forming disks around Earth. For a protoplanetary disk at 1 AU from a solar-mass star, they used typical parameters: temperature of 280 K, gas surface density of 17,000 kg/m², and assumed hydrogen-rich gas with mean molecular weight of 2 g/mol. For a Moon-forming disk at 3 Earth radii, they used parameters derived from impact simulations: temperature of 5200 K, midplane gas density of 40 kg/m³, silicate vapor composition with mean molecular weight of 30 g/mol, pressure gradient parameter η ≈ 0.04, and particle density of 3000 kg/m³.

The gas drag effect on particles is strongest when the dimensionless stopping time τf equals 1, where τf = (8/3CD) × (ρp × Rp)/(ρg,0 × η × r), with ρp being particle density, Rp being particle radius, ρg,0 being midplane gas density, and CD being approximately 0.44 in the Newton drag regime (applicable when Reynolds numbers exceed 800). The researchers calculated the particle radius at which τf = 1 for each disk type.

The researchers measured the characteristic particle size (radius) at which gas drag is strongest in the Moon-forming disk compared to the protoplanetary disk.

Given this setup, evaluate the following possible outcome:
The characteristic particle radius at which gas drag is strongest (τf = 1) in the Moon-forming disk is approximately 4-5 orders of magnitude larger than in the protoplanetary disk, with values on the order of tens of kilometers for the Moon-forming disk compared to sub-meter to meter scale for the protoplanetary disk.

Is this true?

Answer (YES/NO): NO